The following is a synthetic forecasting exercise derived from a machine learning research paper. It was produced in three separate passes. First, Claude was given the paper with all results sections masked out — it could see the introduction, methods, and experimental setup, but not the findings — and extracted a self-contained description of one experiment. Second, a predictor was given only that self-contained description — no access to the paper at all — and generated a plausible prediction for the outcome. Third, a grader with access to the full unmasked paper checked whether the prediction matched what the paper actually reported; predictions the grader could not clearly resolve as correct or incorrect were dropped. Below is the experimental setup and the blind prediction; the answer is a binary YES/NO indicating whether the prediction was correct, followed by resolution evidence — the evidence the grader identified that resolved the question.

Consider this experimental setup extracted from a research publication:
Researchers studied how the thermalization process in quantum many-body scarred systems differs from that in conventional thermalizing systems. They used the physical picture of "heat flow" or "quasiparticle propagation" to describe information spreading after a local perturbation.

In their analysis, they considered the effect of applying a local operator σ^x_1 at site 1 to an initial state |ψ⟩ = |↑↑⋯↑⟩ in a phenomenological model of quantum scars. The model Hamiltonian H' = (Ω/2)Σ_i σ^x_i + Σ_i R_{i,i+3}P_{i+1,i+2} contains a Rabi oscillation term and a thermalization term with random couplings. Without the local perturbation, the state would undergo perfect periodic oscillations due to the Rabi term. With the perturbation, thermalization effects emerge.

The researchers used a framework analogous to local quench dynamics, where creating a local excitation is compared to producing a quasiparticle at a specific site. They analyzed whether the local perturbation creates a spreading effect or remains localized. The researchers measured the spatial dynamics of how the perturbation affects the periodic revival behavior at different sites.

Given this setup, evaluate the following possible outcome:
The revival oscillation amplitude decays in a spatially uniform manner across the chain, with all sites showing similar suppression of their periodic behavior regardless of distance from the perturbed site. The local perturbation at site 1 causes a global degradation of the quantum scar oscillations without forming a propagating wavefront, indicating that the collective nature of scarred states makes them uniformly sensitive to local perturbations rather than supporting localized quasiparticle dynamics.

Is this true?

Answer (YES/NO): NO